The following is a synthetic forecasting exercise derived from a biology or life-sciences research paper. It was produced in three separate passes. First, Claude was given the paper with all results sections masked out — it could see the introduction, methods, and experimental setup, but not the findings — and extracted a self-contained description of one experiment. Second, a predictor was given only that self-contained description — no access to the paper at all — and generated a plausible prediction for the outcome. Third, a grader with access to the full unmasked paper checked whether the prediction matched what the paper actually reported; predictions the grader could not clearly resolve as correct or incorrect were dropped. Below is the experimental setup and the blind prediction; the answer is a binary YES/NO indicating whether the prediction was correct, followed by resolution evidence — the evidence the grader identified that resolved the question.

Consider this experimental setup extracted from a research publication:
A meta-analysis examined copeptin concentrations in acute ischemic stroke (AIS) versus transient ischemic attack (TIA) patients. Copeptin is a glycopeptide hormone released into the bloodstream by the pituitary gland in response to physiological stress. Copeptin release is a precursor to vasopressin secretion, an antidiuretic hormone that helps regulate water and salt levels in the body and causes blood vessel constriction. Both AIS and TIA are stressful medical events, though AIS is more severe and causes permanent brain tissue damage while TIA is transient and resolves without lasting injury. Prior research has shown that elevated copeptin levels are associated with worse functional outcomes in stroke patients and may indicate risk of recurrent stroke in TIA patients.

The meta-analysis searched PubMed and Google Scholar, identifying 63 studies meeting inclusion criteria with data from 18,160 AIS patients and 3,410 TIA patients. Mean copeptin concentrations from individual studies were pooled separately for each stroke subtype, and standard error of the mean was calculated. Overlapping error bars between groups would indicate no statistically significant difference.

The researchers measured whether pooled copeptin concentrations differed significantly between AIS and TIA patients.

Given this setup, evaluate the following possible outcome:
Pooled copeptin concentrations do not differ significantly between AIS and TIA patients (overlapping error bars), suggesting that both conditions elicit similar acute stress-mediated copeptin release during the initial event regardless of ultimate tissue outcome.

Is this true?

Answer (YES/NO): NO